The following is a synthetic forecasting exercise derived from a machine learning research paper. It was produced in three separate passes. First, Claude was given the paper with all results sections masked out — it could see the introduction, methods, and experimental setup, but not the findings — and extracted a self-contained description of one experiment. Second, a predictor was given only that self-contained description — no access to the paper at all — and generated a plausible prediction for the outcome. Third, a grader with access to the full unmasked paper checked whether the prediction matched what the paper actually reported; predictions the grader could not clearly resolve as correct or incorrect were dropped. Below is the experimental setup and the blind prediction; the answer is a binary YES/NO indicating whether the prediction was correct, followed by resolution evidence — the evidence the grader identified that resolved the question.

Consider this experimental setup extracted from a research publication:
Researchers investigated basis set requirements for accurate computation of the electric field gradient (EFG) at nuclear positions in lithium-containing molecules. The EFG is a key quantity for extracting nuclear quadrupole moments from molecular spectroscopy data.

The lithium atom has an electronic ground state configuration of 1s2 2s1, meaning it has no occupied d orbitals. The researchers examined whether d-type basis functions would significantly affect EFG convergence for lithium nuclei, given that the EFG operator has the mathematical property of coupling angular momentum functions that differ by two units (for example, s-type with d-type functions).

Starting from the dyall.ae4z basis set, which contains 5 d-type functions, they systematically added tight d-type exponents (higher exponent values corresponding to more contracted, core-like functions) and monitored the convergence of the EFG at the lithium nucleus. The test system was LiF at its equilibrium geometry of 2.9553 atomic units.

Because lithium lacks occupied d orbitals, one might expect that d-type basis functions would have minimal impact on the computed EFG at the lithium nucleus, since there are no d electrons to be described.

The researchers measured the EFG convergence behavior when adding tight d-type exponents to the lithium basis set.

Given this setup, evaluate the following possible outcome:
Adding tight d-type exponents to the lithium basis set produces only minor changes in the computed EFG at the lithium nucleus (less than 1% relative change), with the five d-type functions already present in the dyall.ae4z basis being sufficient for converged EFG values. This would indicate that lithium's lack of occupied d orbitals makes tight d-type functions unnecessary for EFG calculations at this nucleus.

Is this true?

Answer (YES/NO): NO